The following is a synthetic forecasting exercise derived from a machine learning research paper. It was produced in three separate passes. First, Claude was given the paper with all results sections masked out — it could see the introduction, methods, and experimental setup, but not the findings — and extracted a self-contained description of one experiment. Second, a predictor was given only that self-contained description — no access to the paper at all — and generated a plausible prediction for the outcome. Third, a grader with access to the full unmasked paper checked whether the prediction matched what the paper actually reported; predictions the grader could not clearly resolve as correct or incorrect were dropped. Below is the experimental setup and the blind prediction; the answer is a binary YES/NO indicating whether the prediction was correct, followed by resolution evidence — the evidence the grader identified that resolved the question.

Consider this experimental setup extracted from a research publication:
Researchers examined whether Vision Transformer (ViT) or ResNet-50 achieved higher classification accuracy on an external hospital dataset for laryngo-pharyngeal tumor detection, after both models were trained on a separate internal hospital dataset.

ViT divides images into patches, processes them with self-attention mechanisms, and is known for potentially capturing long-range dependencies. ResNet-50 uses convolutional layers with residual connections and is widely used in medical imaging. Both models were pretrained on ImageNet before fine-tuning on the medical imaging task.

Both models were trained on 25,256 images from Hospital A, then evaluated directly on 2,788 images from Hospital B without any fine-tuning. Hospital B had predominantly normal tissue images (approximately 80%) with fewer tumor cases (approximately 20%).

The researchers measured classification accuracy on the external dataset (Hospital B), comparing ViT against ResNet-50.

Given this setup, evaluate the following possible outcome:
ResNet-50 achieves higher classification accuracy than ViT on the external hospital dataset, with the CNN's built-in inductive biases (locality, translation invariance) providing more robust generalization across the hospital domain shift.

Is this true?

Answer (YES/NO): YES